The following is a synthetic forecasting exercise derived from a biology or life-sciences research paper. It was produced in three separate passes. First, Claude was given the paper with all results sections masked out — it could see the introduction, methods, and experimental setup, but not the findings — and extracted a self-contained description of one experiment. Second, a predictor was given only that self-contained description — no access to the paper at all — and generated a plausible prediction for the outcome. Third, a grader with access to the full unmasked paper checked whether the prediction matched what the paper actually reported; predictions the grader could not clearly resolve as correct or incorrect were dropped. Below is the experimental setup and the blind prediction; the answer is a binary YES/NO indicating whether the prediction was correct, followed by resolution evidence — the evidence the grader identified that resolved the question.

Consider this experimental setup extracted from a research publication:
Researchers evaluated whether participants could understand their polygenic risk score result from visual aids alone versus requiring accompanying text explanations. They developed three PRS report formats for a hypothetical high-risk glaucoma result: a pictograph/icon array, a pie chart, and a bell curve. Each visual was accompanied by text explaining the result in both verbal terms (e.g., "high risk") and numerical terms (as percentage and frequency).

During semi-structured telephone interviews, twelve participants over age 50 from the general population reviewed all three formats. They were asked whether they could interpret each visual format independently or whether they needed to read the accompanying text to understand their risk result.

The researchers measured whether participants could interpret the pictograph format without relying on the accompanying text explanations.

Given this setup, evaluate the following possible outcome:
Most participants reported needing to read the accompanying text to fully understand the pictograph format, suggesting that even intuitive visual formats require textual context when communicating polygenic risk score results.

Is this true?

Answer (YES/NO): NO